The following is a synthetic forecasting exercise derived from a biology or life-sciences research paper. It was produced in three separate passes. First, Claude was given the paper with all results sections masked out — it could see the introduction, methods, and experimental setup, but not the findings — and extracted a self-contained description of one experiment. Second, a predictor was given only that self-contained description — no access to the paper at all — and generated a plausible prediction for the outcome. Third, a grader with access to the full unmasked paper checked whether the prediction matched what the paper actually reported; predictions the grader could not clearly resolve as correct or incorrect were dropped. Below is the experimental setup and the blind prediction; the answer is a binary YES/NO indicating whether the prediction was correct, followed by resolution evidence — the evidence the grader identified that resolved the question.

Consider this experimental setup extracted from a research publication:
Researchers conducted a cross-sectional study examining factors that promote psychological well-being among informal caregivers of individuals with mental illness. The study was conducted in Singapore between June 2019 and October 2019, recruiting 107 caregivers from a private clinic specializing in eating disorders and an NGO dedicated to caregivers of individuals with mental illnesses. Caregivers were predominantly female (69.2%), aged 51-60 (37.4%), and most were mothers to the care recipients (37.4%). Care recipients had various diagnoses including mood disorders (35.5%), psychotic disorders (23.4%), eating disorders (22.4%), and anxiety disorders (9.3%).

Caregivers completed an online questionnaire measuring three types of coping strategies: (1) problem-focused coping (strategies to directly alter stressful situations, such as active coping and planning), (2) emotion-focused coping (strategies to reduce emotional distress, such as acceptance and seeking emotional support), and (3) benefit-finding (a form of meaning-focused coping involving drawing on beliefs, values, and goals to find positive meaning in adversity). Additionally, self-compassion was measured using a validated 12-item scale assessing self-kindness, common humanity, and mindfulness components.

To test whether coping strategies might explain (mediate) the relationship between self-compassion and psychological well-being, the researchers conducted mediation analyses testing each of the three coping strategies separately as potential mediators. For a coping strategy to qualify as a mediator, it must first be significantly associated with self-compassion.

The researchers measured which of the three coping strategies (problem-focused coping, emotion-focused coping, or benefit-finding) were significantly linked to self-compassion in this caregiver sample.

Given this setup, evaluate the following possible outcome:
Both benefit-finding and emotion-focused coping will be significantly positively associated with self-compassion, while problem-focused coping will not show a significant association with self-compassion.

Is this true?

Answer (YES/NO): NO